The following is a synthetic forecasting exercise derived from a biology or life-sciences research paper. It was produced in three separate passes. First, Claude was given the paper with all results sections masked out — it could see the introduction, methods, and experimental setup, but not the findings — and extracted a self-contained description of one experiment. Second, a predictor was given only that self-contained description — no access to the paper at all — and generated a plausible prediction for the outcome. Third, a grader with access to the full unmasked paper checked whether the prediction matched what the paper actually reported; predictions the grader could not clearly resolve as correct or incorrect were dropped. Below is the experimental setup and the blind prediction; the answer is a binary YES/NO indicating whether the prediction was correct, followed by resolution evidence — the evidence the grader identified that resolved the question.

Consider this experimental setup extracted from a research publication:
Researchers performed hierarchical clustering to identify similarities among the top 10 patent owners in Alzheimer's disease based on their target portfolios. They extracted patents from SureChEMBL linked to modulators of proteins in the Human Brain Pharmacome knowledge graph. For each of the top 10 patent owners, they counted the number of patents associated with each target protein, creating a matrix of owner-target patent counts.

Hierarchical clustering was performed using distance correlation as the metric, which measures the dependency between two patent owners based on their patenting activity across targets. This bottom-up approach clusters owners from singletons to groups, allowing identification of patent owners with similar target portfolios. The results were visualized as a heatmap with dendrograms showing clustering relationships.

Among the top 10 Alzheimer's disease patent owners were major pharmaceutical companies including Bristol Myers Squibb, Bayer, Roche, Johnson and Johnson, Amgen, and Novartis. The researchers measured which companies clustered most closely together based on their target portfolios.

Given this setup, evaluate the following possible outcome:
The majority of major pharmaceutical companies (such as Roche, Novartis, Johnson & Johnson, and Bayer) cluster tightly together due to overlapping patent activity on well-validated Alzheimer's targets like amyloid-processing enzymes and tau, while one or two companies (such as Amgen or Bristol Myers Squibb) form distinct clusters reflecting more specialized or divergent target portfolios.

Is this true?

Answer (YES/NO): NO